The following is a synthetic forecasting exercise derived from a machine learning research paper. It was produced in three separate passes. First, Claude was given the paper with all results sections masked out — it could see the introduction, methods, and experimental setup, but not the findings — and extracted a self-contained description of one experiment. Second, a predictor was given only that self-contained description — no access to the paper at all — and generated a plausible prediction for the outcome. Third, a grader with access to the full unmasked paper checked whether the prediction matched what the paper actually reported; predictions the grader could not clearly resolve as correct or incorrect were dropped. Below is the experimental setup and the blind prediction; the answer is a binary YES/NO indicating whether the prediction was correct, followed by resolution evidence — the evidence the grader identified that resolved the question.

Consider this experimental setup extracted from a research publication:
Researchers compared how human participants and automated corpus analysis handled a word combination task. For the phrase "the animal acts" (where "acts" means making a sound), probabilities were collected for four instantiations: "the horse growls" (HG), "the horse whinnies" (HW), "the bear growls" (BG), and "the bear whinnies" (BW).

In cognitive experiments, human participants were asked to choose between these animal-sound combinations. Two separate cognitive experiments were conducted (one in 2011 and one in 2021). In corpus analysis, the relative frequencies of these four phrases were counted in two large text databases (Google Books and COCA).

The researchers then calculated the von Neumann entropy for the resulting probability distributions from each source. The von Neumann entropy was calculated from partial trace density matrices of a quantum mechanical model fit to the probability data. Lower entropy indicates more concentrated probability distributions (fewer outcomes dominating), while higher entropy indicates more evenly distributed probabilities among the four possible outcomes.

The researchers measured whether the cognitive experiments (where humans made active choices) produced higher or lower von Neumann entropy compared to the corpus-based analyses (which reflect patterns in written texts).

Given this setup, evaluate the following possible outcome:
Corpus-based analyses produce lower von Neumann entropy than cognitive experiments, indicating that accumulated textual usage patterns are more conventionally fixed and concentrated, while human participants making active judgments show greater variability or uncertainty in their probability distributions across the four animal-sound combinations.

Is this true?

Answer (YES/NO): NO